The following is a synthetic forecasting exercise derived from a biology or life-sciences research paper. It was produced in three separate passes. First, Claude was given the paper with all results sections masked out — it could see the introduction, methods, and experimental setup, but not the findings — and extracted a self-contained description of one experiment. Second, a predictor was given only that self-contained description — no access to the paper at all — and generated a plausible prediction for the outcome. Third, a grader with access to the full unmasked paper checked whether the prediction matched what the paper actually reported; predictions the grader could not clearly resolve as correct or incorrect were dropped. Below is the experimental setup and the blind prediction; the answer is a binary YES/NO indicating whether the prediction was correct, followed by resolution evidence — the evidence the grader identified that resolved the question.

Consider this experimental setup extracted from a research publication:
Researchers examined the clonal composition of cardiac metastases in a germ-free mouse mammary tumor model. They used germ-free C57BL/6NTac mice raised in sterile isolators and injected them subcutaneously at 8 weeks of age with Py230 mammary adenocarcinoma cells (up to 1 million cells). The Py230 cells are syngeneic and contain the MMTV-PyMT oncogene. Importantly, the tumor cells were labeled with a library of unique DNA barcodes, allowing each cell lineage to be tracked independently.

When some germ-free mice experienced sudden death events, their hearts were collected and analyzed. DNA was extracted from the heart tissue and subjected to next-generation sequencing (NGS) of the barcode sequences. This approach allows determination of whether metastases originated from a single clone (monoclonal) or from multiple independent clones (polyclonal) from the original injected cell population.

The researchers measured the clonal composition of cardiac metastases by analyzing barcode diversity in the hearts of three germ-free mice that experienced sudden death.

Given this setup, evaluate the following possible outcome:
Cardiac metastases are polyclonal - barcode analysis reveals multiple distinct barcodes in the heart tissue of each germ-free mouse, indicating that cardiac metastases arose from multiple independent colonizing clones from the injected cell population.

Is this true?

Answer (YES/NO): YES